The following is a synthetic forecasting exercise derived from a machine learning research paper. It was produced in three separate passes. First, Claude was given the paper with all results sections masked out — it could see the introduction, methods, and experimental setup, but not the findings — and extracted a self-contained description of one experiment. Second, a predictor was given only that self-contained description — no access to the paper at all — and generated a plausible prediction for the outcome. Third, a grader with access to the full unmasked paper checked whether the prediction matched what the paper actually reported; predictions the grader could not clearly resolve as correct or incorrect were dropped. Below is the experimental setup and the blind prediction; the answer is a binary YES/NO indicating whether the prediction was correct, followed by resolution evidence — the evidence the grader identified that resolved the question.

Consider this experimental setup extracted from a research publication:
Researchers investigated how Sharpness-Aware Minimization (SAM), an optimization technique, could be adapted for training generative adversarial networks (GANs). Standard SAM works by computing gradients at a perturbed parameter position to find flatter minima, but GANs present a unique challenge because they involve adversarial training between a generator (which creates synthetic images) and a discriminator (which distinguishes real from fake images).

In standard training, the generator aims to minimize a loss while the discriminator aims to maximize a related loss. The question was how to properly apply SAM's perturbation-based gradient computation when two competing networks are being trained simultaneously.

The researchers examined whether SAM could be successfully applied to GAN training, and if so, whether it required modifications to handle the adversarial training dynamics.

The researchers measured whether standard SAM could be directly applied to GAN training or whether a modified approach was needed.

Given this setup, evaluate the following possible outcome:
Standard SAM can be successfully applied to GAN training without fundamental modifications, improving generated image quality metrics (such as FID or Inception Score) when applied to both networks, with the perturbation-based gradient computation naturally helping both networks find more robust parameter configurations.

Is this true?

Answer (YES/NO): NO